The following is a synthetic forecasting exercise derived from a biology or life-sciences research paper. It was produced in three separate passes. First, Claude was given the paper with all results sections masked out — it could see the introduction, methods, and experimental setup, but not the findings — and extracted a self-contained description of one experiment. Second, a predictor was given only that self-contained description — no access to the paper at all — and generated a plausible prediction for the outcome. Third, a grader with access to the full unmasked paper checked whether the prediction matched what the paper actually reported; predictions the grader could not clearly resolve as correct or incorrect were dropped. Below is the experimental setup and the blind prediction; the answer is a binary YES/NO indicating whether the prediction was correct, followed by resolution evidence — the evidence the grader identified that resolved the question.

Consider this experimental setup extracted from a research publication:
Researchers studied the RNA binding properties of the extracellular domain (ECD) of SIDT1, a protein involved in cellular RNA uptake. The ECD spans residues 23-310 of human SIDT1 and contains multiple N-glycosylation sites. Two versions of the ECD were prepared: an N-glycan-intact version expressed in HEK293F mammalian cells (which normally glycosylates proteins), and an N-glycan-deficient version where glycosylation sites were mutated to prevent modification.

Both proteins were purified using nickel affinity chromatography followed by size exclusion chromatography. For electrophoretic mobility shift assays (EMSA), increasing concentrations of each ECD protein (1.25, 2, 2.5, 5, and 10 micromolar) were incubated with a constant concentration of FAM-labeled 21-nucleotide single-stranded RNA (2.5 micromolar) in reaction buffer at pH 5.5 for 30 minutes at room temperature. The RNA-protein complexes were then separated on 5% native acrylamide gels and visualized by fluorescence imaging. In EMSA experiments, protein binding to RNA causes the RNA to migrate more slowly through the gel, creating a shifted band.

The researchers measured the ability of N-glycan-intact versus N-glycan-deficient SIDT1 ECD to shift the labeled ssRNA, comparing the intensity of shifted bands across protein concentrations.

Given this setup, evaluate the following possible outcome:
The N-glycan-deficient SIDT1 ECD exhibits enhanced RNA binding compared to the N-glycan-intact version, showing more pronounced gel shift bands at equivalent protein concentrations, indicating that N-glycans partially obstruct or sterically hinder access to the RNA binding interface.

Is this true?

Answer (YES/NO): NO